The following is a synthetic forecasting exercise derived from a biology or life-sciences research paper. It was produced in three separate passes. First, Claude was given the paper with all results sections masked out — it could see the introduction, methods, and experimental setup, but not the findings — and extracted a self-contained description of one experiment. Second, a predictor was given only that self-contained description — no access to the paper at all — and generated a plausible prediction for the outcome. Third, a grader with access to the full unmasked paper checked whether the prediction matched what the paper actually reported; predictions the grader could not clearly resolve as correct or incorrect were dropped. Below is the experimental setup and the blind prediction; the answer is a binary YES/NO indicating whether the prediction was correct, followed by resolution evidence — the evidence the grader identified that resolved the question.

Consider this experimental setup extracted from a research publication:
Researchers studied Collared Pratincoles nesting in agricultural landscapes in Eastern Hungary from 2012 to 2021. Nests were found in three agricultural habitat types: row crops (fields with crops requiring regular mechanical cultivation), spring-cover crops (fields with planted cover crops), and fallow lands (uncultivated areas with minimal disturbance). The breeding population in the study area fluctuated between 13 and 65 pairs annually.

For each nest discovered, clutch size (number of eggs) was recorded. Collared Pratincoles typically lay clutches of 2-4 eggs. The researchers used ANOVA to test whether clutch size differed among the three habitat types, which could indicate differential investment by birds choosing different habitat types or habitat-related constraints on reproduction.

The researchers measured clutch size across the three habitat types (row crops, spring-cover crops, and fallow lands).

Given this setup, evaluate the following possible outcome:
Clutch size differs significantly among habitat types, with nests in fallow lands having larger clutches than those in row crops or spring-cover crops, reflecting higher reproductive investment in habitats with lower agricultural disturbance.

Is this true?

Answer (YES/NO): NO